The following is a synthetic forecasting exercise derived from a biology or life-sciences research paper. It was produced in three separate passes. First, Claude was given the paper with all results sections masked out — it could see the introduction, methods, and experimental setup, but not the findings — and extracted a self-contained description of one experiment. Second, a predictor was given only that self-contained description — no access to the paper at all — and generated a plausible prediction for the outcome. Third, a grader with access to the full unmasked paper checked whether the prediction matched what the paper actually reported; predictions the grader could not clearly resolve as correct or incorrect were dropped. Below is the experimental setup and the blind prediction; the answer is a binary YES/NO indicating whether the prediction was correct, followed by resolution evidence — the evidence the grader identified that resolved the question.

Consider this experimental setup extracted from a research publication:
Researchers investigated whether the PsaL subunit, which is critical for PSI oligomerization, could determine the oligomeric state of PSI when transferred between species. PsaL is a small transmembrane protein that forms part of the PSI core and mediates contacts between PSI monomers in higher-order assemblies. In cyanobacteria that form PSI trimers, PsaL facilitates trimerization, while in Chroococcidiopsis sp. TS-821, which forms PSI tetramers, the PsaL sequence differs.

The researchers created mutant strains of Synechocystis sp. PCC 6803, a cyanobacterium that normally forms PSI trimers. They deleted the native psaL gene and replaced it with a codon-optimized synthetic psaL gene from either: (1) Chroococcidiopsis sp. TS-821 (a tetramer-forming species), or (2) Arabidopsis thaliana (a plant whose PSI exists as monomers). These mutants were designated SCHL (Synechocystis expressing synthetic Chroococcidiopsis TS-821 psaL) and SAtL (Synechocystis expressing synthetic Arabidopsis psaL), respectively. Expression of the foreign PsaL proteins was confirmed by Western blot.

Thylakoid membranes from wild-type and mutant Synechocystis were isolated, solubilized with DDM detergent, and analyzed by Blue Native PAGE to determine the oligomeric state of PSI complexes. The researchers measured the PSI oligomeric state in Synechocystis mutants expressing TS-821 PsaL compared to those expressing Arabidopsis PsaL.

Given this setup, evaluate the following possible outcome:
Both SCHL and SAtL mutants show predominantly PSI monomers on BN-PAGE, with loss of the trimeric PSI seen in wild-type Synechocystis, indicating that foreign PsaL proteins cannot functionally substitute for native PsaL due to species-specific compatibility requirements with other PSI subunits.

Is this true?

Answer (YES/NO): NO